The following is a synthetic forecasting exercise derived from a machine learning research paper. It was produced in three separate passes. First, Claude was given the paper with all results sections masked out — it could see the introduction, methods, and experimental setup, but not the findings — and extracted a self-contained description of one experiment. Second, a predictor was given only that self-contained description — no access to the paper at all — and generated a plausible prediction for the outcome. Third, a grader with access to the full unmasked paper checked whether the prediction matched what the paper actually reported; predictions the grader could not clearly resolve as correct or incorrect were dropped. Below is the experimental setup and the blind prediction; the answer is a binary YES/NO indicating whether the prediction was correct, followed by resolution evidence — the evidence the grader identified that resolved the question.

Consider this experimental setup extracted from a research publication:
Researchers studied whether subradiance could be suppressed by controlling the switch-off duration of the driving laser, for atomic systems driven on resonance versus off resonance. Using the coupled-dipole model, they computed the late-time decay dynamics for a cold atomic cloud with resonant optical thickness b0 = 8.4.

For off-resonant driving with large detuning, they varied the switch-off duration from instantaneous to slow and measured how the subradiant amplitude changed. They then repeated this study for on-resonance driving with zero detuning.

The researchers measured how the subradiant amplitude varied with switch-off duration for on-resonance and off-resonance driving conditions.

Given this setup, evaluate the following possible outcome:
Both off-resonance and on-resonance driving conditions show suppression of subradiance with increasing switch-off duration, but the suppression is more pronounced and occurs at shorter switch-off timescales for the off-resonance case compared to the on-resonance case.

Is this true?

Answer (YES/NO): NO